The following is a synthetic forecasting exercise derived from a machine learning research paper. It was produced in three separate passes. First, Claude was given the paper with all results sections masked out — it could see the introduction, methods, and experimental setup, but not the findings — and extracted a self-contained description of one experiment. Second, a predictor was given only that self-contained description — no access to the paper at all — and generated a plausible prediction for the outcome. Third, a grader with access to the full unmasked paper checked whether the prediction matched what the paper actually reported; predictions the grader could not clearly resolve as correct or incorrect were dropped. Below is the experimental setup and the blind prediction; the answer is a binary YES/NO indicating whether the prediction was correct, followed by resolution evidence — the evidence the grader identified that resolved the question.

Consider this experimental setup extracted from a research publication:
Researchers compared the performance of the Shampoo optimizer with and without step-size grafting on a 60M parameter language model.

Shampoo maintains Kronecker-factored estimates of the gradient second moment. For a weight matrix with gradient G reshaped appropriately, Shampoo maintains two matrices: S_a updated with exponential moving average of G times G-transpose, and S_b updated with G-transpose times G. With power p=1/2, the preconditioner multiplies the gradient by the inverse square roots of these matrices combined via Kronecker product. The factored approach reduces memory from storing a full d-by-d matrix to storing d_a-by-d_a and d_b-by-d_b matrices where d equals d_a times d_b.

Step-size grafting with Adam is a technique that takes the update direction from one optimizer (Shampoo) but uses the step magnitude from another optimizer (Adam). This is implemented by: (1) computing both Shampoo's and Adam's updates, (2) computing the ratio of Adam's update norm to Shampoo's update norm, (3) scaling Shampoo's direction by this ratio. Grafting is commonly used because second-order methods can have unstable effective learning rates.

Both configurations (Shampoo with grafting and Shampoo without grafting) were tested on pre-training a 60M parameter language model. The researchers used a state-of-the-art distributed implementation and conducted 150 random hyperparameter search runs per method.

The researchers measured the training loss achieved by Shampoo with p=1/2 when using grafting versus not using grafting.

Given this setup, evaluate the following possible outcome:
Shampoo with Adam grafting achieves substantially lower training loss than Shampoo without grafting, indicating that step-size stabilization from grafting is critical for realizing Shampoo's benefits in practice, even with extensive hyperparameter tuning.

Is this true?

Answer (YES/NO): YES